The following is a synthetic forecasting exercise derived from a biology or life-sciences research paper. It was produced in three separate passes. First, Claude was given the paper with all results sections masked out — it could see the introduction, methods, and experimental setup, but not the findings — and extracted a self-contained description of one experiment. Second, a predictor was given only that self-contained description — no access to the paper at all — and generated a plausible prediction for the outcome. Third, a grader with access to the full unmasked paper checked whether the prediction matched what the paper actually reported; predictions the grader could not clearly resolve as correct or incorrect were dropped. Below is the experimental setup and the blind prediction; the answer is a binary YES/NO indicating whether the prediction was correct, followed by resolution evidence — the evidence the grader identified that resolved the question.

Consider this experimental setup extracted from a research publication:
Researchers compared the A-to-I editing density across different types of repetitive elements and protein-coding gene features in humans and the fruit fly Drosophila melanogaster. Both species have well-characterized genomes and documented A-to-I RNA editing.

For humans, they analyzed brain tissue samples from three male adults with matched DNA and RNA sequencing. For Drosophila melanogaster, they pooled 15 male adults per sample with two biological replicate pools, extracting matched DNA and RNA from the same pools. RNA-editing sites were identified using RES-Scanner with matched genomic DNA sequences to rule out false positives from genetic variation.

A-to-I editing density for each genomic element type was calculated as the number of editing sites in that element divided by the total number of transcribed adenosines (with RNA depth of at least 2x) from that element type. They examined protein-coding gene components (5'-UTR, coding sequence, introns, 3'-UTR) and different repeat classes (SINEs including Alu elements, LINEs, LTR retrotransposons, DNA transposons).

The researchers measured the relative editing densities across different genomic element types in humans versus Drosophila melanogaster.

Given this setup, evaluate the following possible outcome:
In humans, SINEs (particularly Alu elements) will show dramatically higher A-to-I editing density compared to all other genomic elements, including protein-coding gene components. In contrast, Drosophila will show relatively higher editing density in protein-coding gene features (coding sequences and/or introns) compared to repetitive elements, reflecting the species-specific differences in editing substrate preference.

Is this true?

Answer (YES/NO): YES